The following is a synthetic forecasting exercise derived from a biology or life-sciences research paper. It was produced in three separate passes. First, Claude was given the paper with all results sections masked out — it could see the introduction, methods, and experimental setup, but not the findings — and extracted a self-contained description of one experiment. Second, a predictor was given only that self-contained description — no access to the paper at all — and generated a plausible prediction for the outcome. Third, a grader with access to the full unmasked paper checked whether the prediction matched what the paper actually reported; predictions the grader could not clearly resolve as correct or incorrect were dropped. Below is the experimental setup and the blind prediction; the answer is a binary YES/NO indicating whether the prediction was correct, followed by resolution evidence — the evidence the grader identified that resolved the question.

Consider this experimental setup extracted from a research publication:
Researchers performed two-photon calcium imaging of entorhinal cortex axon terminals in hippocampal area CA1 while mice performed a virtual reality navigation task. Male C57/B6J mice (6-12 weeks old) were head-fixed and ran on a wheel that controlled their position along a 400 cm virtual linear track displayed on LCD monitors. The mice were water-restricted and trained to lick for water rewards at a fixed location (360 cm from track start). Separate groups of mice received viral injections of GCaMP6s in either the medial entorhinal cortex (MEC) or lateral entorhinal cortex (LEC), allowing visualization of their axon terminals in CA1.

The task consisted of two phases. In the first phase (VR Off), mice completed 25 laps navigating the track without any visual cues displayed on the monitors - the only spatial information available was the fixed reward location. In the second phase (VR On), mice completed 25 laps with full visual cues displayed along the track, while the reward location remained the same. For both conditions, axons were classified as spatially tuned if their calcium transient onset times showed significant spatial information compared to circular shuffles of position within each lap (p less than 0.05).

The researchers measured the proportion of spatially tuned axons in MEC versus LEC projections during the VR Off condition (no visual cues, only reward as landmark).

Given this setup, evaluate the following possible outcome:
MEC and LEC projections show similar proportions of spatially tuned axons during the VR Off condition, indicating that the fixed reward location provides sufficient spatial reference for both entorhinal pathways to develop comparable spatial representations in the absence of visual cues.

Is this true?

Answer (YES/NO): NO